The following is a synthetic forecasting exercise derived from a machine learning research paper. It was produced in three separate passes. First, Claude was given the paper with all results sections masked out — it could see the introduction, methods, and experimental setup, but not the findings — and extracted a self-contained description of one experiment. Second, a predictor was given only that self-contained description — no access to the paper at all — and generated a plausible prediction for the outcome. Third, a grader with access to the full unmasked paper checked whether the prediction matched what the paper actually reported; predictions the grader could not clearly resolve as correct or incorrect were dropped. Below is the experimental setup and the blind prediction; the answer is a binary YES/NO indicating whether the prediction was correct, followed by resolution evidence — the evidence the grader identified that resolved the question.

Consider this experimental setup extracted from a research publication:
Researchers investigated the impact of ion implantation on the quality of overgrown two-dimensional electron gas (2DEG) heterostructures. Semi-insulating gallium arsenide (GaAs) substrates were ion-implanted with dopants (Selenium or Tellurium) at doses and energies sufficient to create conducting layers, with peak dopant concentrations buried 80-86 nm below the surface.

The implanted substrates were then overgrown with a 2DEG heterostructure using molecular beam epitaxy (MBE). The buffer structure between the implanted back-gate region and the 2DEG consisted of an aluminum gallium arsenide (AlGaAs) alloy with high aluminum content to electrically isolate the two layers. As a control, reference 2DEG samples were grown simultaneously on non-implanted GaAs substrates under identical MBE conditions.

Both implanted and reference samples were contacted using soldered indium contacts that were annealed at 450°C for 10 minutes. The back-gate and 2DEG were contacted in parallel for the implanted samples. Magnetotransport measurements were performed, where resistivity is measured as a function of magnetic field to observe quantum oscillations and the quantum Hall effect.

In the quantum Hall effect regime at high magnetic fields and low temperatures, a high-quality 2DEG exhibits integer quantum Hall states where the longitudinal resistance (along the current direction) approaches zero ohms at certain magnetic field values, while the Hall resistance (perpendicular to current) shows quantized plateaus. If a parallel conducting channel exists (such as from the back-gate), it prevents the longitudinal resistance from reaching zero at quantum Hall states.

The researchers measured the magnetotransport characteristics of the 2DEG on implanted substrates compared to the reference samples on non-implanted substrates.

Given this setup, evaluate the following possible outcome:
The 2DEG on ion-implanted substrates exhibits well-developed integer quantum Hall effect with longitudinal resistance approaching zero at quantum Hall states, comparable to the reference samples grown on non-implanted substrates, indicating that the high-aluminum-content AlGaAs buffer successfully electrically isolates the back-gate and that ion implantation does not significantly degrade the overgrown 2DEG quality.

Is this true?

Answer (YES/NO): NO